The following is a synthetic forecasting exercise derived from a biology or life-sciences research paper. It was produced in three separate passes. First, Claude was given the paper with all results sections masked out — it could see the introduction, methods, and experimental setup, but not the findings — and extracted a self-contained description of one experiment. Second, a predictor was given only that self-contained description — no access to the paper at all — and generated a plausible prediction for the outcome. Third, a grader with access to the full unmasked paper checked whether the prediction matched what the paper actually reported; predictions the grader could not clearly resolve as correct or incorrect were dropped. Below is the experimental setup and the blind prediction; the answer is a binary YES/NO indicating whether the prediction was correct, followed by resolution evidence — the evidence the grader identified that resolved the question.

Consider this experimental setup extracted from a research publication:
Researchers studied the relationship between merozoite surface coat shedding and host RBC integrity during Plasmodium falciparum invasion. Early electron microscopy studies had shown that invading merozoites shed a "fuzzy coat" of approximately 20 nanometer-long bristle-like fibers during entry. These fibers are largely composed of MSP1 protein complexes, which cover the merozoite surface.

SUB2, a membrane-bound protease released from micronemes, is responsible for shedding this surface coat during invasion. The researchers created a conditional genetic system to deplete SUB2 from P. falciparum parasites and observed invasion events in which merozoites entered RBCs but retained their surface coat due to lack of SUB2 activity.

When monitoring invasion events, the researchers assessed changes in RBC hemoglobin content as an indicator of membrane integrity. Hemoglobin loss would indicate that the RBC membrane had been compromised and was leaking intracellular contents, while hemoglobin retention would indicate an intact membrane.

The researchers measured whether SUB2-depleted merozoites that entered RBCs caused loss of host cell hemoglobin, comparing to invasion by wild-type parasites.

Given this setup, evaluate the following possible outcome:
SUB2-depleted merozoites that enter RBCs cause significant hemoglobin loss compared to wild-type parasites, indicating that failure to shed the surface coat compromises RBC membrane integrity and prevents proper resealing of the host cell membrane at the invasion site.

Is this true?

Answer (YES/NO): YES